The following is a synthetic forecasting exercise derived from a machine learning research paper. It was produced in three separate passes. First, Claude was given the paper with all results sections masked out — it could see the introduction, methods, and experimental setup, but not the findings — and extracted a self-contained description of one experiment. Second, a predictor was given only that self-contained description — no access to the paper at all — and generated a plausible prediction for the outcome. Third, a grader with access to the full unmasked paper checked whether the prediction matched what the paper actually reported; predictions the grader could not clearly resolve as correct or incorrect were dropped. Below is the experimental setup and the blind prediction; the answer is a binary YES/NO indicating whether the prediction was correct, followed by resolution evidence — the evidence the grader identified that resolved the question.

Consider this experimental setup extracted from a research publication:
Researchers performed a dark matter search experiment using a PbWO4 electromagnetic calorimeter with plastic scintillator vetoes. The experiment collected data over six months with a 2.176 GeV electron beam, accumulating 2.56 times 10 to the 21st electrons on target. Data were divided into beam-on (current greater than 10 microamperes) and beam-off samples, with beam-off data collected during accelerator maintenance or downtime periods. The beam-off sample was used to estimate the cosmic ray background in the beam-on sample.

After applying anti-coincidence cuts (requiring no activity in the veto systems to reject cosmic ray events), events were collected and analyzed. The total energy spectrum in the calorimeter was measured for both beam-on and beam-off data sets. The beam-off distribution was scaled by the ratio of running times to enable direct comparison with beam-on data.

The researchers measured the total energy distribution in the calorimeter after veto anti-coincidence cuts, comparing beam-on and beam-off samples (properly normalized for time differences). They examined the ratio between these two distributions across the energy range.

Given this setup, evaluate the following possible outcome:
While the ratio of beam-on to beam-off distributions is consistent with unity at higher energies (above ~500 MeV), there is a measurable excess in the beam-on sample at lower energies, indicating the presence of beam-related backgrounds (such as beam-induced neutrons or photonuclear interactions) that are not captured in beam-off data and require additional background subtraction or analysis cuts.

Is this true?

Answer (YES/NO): NO